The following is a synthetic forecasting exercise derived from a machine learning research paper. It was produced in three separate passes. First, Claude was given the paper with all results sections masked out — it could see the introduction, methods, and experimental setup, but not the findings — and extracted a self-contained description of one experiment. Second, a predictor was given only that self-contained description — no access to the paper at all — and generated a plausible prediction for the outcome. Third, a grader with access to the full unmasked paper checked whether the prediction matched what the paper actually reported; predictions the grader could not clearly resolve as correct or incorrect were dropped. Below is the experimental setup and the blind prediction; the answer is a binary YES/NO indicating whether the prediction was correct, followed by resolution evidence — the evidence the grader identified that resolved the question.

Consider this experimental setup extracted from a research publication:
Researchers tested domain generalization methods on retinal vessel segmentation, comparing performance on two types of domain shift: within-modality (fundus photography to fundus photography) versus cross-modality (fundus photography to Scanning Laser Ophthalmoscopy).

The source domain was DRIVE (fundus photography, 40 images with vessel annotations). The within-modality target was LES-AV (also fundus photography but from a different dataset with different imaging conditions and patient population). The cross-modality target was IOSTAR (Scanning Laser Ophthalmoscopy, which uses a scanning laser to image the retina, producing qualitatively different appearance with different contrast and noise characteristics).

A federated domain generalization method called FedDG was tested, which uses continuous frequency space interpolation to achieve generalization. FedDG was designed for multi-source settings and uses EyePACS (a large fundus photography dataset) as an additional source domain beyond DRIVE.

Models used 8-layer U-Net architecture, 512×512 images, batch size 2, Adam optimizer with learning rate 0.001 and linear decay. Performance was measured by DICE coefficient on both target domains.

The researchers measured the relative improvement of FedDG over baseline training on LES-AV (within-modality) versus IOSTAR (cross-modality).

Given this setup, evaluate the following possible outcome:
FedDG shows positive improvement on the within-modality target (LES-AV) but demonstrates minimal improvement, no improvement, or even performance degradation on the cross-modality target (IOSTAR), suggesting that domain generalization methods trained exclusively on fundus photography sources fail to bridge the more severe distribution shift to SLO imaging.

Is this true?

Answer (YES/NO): NO